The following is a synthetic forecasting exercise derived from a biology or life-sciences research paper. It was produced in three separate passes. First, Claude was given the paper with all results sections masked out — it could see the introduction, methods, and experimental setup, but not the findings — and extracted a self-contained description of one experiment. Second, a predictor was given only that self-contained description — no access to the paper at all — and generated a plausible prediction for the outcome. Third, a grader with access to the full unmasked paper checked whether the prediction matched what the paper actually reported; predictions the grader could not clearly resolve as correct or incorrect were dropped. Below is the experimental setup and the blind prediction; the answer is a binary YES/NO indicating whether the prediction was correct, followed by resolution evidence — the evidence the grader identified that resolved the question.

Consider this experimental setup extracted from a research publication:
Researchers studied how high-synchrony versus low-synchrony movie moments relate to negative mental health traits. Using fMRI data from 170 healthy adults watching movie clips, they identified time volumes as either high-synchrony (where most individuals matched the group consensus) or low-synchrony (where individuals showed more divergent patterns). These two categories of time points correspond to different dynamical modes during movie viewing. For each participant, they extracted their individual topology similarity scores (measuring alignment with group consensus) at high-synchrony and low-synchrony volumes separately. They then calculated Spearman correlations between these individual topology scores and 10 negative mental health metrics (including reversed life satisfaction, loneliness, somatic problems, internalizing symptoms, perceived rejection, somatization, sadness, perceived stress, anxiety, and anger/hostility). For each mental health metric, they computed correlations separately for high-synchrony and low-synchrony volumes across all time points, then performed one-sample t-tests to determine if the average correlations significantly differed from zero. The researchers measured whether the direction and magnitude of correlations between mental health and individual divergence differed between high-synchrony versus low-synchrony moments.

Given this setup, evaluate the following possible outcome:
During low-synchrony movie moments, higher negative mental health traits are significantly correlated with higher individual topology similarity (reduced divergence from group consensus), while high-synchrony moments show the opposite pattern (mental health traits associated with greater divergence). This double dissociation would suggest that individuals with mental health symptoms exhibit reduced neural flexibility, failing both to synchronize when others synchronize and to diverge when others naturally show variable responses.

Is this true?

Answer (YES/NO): YES